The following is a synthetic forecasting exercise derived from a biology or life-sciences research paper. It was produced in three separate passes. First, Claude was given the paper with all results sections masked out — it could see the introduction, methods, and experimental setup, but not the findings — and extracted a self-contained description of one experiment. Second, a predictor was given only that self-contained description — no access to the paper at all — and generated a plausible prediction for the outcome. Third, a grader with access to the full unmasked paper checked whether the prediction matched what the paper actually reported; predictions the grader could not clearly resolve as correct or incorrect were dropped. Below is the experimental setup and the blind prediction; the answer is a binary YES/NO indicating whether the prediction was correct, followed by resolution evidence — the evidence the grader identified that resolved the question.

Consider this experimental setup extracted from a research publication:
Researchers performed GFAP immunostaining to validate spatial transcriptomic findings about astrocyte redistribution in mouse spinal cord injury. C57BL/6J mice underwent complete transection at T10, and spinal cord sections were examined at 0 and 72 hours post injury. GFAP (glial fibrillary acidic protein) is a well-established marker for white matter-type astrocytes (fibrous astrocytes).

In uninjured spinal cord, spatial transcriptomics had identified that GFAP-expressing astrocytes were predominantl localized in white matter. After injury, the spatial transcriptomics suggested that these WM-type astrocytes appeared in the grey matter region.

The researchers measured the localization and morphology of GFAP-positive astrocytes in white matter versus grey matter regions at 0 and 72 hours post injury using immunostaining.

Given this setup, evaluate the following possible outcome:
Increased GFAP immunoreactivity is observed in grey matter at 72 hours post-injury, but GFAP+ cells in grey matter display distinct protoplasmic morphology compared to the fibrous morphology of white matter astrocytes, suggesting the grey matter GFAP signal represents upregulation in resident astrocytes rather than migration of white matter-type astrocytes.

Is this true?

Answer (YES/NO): NO